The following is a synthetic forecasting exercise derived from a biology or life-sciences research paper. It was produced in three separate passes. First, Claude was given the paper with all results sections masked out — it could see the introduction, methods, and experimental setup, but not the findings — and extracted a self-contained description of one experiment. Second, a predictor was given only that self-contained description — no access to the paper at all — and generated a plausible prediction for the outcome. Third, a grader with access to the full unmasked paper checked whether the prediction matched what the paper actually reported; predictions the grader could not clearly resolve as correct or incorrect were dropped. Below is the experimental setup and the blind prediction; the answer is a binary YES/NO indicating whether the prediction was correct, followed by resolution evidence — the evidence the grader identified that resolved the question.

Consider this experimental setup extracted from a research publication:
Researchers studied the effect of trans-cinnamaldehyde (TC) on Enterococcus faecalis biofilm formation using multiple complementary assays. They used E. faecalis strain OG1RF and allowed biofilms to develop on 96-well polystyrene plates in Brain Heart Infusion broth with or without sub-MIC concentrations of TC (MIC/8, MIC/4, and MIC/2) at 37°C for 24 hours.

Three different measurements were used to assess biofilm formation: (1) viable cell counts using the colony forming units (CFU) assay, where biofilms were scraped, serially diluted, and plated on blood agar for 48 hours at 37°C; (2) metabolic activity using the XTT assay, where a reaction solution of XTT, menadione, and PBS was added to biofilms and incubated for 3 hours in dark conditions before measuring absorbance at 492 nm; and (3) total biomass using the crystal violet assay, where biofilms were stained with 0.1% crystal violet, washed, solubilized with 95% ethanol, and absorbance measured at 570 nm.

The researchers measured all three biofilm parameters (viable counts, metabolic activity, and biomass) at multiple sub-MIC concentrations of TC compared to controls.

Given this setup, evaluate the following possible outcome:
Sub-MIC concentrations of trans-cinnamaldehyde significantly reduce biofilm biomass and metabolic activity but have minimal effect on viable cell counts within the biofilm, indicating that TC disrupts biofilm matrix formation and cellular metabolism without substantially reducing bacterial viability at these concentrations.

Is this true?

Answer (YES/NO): NO